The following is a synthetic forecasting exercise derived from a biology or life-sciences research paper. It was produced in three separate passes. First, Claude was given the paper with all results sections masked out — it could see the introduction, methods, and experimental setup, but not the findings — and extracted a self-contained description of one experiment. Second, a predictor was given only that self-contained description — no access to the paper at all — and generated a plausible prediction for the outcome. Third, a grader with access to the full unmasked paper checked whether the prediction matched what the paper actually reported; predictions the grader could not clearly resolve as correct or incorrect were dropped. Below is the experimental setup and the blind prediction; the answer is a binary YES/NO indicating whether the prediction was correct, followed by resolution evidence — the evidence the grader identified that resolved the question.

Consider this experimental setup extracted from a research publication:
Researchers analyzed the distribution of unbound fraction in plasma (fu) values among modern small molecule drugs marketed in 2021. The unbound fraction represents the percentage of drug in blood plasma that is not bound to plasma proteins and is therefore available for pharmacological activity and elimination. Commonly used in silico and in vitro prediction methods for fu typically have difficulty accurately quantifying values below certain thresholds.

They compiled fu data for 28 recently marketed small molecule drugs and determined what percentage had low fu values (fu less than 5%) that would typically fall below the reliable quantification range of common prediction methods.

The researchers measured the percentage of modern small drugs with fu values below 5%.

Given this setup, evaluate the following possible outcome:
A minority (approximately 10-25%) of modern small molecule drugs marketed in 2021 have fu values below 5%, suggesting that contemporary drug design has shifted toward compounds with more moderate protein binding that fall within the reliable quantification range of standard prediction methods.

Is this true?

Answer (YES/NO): NO